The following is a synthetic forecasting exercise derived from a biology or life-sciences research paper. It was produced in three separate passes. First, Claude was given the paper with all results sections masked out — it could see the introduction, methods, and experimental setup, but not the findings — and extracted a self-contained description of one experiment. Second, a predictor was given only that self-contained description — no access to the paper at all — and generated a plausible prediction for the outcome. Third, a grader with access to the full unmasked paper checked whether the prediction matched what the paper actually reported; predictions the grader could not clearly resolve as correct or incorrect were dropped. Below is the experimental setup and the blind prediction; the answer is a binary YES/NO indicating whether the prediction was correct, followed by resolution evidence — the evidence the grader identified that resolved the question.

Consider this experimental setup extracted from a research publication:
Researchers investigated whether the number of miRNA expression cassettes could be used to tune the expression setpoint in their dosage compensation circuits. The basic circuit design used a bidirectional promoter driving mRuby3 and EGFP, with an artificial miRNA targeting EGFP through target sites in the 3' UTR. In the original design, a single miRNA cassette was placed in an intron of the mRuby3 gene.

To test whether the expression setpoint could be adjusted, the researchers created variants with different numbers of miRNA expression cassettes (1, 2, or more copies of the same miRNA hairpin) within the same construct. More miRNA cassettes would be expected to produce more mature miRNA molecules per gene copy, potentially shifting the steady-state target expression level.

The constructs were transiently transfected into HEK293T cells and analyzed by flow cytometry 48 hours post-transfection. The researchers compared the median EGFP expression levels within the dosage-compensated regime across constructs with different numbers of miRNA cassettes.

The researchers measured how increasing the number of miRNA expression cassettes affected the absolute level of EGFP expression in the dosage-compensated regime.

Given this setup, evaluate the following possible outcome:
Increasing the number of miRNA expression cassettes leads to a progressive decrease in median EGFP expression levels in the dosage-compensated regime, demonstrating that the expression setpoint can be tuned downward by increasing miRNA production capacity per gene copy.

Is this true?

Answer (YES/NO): YES